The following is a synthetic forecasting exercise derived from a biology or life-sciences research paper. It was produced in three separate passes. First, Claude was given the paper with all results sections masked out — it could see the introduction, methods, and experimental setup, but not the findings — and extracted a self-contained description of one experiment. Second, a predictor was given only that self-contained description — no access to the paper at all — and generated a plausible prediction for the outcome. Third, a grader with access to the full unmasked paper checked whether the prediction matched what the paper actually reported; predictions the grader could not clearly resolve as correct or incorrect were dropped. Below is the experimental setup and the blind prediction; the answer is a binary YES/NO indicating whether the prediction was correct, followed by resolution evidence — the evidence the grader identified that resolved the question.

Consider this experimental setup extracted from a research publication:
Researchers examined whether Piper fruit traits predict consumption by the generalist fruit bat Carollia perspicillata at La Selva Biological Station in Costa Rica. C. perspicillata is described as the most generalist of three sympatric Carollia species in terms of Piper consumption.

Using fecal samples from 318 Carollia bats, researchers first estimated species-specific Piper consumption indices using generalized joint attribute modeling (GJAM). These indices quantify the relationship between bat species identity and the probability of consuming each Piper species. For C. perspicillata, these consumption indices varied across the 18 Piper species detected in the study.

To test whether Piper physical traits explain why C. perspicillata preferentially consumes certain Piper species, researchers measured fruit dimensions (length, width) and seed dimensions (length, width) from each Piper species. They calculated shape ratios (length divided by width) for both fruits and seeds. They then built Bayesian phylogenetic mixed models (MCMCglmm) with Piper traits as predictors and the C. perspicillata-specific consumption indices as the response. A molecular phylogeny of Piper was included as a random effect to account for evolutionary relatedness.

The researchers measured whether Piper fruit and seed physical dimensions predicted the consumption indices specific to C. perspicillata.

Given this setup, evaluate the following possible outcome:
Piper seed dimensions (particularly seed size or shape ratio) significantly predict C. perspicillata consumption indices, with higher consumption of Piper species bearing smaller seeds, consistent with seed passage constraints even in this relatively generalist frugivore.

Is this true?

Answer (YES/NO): NO